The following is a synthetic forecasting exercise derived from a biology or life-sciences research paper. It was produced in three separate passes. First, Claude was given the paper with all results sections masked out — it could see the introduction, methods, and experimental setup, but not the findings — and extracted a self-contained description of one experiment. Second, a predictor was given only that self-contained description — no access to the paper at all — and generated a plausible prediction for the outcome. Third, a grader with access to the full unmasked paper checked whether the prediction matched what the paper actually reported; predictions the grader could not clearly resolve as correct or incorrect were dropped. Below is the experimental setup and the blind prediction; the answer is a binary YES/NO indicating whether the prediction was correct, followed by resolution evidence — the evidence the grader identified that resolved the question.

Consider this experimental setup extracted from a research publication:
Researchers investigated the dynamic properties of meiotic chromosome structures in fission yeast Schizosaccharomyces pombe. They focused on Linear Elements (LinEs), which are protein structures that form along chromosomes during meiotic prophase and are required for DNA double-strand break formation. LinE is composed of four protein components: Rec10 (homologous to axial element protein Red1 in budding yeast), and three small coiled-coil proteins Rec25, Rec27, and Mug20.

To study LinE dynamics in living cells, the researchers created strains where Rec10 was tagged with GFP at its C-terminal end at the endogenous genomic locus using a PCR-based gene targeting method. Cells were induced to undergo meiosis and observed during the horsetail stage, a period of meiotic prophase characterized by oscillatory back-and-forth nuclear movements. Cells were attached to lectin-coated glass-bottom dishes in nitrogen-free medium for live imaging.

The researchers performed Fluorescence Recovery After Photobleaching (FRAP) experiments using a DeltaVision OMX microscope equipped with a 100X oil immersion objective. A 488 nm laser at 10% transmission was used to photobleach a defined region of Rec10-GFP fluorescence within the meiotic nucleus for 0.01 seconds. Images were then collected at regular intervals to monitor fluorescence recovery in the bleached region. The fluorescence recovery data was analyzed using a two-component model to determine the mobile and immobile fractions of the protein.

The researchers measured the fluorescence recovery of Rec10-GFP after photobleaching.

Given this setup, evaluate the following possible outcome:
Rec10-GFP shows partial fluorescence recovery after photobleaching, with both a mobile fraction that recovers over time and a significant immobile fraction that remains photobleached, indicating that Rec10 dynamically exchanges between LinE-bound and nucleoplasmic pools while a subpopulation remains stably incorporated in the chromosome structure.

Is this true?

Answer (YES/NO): NO